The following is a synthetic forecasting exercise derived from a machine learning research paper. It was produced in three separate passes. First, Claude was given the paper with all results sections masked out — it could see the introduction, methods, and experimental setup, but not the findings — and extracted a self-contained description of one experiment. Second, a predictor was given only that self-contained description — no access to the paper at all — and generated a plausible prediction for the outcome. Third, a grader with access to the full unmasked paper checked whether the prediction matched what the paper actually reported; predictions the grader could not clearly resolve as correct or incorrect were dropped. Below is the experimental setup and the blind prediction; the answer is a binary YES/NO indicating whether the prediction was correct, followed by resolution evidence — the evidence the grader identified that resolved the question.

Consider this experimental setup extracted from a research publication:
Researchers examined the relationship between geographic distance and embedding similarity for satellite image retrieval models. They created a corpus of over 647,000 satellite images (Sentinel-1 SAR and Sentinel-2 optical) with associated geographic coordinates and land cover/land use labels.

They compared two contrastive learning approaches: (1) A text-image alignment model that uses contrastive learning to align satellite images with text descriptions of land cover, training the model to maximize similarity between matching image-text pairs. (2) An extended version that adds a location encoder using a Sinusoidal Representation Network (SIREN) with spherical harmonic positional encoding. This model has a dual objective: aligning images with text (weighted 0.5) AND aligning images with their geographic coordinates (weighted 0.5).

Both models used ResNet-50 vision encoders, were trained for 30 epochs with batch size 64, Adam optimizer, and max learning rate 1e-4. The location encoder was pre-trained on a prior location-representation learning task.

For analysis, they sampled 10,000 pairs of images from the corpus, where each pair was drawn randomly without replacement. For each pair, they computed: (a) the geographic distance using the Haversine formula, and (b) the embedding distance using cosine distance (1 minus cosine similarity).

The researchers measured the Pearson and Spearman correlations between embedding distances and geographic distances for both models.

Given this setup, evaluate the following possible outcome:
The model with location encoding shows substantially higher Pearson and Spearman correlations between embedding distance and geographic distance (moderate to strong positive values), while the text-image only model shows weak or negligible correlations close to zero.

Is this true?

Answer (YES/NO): NO